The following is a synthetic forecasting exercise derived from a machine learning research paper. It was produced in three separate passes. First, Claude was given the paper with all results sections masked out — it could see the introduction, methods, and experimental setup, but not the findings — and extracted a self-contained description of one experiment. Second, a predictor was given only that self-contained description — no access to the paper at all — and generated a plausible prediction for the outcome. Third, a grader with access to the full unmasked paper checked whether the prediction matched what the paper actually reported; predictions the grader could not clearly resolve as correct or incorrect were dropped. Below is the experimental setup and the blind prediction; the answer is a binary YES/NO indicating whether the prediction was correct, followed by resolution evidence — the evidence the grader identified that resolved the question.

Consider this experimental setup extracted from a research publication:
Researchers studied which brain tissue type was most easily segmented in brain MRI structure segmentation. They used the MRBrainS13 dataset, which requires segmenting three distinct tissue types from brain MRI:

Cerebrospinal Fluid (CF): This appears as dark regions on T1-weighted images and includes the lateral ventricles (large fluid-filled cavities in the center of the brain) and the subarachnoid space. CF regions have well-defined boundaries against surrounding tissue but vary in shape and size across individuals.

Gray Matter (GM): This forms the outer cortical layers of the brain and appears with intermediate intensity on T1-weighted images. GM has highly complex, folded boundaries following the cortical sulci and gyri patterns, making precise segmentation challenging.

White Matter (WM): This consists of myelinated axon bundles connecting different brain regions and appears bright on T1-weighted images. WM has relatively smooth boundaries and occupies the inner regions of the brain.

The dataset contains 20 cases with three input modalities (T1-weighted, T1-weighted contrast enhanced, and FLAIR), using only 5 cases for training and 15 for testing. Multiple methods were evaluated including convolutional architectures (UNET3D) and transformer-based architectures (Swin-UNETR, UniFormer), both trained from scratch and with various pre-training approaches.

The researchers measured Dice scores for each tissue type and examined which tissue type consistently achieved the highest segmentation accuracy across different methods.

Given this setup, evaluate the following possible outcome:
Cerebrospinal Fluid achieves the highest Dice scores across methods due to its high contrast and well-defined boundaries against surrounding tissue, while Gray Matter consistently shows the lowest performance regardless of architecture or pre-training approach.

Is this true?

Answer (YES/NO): NO